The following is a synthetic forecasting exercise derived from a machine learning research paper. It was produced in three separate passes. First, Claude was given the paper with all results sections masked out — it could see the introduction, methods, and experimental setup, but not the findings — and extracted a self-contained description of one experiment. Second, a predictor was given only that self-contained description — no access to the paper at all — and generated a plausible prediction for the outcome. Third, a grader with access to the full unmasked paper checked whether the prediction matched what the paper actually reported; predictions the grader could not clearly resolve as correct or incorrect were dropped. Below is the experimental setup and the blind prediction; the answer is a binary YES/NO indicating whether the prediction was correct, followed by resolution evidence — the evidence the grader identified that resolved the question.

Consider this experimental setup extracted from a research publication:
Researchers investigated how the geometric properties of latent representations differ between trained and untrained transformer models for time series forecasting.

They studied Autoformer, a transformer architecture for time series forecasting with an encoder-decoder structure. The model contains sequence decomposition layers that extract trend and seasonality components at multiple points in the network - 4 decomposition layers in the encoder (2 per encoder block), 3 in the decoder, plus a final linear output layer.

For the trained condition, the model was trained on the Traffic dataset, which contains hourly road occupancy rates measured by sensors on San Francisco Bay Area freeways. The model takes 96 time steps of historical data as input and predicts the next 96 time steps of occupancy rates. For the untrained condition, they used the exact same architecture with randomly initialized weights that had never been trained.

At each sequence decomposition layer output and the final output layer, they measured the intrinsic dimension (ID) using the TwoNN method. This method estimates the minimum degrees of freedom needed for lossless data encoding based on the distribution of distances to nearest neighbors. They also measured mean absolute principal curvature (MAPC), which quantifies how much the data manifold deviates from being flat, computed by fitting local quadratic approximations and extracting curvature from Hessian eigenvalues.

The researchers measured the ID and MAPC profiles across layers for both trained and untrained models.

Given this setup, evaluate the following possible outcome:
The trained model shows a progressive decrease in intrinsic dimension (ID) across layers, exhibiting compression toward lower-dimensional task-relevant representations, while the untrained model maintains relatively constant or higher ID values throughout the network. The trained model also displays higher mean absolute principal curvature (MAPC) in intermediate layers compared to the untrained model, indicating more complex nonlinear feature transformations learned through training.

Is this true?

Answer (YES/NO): NO